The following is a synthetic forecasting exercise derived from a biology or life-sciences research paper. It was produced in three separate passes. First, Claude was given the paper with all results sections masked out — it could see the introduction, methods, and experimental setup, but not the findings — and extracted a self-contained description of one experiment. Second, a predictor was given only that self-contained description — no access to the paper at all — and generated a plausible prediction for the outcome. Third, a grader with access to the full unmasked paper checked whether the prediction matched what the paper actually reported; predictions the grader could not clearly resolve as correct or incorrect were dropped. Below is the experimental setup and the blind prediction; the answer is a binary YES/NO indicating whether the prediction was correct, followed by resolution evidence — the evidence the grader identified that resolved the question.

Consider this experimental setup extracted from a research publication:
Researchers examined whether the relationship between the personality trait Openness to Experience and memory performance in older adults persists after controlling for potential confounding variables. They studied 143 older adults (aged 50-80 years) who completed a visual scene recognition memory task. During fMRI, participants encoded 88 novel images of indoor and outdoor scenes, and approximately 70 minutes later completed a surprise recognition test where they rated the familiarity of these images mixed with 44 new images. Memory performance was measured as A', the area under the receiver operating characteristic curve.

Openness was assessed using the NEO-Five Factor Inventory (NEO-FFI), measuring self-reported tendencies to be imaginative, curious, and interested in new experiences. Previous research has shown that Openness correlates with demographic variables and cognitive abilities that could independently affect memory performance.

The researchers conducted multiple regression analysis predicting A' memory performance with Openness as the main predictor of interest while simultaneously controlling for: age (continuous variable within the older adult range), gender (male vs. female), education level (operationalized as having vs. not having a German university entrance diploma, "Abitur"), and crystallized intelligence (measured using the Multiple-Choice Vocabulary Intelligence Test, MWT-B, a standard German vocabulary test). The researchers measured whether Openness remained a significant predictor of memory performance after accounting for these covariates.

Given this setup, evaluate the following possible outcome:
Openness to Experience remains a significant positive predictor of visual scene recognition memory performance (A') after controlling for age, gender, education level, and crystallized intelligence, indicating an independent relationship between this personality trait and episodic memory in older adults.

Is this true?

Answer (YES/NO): YES